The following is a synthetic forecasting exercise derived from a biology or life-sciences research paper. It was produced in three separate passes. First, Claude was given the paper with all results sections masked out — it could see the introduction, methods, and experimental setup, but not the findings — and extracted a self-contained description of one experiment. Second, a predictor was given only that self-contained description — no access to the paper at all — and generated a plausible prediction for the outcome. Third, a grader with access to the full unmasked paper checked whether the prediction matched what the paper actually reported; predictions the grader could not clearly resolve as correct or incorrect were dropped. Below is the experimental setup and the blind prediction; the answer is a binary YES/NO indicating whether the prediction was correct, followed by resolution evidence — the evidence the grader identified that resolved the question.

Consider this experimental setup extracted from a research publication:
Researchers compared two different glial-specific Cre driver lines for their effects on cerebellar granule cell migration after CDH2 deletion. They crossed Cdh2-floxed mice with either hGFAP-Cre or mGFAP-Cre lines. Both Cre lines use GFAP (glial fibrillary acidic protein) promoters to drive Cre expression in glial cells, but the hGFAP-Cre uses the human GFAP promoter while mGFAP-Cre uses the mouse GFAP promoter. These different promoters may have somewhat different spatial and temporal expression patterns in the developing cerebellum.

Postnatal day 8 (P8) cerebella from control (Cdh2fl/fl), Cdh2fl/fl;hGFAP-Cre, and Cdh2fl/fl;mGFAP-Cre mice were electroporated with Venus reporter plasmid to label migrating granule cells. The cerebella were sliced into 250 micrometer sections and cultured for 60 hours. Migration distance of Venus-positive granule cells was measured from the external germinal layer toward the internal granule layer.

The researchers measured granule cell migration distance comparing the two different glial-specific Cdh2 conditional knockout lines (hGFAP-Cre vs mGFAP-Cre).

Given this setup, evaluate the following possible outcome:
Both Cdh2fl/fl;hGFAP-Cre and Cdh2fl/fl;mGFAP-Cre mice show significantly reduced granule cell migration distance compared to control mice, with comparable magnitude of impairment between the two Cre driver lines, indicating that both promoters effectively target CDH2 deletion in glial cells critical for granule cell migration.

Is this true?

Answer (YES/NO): YES